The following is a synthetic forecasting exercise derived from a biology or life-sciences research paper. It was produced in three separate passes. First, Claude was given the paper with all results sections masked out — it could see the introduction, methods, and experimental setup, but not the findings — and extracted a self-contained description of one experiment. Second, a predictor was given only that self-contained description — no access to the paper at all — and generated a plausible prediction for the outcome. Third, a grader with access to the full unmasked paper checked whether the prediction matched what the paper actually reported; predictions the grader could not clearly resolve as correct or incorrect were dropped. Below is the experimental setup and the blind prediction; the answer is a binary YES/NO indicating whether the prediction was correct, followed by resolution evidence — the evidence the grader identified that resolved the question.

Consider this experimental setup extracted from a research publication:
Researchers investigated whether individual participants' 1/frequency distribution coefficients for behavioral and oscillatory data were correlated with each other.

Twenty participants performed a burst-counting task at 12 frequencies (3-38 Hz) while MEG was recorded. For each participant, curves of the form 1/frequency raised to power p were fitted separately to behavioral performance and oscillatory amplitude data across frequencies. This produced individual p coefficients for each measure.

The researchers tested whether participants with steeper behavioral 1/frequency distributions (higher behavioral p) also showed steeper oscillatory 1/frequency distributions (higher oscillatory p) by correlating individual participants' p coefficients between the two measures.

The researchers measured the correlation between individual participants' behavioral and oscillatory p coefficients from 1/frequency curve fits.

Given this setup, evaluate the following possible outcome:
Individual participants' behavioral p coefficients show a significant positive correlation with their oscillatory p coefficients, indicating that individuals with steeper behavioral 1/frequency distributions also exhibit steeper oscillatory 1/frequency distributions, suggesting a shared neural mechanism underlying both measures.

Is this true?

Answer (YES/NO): NO